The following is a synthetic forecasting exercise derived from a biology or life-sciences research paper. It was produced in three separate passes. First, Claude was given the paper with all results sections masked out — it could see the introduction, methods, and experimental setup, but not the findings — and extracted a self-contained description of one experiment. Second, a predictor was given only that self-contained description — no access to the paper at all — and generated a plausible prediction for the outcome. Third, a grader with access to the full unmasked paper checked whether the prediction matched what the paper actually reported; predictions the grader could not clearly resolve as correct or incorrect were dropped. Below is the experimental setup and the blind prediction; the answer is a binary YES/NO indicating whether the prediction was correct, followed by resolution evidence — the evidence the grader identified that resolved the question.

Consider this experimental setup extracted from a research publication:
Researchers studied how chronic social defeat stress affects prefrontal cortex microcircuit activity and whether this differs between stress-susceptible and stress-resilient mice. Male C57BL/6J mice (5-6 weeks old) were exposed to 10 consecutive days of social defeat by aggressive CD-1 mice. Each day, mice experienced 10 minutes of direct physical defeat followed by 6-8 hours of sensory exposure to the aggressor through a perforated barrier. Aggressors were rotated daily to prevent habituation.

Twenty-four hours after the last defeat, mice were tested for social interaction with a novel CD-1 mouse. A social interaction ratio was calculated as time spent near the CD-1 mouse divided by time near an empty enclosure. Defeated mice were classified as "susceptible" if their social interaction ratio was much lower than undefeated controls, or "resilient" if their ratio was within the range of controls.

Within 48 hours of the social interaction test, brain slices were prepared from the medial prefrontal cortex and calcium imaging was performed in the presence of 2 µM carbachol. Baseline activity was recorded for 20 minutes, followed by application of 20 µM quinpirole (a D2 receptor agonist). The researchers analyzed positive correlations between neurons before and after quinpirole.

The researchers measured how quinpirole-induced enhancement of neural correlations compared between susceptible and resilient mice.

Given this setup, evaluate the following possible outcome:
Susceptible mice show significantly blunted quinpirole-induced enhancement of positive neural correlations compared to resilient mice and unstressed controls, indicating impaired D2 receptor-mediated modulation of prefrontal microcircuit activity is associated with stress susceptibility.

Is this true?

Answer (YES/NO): NO